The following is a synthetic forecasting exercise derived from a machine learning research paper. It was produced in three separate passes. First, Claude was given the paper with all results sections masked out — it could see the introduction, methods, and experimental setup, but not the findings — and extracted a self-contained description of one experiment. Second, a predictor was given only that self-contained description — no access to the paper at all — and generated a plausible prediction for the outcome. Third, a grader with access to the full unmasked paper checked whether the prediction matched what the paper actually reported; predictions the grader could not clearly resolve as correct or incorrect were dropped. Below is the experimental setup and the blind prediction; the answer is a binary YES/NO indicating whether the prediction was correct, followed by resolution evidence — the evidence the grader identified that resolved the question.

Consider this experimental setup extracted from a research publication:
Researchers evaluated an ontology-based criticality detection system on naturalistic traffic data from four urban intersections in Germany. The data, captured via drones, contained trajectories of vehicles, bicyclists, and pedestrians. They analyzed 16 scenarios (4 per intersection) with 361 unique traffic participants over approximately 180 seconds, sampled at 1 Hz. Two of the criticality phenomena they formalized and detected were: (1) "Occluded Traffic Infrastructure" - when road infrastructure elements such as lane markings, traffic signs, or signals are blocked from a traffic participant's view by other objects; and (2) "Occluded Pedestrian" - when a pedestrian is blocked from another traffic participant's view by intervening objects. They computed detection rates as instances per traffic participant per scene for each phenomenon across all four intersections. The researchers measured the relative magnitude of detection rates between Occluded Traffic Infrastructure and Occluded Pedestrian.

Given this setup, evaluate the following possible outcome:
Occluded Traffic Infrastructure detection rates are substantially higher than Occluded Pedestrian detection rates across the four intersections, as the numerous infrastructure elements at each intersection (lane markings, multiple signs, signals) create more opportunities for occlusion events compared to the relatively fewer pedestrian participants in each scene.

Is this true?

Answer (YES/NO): YES